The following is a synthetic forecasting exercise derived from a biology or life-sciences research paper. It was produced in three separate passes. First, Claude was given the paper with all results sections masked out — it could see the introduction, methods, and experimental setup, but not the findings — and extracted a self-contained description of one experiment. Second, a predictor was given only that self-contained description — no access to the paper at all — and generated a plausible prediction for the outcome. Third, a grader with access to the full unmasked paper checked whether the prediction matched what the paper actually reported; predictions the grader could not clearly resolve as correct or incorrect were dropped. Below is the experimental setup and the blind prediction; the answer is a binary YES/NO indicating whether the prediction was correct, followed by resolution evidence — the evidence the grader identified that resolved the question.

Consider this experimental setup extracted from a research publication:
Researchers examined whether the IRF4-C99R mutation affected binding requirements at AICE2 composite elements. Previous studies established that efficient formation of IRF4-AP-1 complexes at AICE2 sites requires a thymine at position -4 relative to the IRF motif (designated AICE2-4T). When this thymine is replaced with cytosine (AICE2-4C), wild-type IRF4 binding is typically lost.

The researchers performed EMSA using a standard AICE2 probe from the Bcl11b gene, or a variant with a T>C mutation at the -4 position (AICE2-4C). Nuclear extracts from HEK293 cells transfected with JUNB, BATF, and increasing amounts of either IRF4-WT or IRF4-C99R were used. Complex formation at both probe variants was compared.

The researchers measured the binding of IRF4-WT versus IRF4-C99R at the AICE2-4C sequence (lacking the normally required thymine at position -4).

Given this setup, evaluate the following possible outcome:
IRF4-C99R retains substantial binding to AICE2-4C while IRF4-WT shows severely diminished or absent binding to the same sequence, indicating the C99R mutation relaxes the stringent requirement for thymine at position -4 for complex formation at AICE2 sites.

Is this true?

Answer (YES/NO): YES